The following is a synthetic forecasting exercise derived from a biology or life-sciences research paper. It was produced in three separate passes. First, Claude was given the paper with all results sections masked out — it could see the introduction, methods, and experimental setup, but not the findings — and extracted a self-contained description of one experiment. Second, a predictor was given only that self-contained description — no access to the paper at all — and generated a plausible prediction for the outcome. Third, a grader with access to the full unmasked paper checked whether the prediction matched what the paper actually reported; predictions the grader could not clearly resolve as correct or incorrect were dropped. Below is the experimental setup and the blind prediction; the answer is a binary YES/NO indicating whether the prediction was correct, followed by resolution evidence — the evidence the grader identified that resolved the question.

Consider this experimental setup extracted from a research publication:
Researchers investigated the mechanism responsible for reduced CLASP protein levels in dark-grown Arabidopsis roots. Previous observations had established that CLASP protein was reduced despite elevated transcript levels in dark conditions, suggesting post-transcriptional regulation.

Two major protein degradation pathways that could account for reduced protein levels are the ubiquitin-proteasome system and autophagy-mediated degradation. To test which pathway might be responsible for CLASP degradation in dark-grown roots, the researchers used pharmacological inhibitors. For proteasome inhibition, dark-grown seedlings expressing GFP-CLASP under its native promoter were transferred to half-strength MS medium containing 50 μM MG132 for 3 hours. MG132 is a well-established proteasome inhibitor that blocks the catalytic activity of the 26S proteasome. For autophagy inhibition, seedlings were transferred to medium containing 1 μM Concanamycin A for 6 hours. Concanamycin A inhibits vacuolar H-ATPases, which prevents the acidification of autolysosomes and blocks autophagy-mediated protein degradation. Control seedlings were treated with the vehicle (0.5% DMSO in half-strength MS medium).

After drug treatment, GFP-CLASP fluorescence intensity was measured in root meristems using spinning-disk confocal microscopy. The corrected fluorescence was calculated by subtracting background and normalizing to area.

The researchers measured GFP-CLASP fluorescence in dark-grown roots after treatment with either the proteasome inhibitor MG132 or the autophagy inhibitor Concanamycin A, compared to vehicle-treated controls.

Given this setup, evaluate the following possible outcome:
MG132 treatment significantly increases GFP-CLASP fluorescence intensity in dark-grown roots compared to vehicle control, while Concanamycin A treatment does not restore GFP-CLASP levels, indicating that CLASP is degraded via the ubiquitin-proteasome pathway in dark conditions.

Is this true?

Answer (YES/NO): NO